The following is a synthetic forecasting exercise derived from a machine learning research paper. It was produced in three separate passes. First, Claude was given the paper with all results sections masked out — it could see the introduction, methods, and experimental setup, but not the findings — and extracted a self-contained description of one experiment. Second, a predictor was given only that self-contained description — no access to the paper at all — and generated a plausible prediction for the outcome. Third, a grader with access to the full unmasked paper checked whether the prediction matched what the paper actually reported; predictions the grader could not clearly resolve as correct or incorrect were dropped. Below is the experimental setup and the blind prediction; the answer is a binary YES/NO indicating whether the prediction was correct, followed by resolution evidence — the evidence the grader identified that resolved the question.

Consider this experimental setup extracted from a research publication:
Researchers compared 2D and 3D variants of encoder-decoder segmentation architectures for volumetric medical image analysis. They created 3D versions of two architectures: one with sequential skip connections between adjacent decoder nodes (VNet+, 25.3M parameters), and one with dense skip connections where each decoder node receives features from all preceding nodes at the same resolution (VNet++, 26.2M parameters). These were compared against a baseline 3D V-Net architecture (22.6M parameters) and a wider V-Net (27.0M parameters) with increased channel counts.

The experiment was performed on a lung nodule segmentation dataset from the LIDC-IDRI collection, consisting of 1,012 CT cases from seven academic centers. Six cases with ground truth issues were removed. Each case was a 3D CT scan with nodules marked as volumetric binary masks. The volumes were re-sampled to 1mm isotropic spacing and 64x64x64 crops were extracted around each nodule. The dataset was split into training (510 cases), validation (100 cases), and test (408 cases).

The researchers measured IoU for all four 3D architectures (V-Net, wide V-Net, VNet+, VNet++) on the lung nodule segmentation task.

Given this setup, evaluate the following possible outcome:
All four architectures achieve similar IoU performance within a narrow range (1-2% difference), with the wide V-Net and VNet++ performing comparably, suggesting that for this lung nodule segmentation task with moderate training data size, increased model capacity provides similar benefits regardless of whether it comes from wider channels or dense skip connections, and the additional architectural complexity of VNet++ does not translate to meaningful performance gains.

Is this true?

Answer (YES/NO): NO